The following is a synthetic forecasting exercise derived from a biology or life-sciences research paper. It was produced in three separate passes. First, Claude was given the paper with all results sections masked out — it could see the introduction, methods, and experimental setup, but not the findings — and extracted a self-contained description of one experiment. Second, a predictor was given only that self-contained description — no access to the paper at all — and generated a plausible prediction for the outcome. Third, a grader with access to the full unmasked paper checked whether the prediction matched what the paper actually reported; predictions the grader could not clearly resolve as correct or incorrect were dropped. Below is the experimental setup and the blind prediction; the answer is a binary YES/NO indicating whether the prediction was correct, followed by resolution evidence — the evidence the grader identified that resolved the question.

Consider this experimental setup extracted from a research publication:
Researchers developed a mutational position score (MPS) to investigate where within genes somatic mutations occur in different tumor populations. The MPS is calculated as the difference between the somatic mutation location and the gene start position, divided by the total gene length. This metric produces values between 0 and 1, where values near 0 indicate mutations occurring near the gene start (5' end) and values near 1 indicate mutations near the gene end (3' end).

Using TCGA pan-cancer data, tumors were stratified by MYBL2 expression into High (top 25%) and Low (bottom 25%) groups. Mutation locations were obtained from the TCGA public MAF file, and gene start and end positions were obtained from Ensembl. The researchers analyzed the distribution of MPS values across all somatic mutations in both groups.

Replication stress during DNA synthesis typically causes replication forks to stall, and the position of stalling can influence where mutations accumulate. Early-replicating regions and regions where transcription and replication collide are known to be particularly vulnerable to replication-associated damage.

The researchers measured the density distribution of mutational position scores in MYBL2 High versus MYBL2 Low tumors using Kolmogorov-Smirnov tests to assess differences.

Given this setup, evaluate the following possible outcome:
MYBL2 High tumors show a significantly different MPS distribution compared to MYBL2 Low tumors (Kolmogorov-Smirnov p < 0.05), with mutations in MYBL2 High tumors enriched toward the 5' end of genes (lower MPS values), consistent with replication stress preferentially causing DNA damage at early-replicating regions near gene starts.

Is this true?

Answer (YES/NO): NO